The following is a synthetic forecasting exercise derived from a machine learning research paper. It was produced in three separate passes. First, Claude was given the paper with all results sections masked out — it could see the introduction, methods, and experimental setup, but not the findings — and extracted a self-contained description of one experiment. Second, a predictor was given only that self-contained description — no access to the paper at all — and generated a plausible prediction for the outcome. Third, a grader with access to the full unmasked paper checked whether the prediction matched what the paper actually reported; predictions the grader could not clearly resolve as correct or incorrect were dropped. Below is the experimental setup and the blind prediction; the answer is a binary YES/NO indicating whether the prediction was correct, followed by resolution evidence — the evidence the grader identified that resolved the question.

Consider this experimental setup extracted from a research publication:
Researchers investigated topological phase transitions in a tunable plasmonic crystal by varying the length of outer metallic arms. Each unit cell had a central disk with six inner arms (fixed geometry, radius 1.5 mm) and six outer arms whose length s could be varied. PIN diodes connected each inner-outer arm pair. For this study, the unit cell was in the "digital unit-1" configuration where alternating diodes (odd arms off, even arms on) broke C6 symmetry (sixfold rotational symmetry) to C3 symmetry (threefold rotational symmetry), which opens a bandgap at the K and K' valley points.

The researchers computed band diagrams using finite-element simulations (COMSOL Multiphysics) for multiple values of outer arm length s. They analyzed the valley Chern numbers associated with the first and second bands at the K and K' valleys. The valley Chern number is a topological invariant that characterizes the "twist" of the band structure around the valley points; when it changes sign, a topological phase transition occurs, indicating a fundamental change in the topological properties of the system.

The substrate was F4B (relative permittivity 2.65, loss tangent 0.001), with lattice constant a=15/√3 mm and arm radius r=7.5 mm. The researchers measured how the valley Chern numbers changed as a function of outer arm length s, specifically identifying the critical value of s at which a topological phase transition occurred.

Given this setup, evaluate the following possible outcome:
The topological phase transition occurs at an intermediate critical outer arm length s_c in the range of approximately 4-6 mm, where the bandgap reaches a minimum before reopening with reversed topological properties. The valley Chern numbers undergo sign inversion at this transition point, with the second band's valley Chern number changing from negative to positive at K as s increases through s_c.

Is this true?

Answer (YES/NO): NO